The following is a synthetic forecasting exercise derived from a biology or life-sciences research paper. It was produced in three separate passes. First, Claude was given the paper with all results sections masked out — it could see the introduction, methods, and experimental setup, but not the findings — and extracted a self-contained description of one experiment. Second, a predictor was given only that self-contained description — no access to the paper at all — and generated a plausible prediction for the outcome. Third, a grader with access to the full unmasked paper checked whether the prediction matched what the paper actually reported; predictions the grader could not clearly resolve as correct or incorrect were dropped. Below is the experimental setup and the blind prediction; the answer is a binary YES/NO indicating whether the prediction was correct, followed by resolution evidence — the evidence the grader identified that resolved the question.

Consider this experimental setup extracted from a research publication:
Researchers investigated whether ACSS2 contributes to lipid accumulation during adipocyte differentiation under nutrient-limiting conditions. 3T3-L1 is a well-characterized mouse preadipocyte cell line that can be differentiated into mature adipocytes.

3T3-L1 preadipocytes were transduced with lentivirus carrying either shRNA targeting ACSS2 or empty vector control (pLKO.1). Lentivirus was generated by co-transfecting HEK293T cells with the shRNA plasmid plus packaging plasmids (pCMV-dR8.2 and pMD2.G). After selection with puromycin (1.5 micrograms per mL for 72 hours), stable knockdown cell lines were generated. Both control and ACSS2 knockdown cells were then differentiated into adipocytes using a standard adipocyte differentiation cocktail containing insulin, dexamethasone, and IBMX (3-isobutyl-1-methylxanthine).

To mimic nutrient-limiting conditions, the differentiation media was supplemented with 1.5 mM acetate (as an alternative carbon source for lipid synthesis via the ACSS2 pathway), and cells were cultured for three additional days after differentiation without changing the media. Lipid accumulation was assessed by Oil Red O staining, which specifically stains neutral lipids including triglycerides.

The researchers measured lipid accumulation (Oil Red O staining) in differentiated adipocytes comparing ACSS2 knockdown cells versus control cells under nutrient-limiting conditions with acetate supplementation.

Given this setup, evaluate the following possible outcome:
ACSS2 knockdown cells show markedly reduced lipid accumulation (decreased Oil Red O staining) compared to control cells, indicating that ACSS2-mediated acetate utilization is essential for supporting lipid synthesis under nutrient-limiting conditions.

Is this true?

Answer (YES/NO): YES